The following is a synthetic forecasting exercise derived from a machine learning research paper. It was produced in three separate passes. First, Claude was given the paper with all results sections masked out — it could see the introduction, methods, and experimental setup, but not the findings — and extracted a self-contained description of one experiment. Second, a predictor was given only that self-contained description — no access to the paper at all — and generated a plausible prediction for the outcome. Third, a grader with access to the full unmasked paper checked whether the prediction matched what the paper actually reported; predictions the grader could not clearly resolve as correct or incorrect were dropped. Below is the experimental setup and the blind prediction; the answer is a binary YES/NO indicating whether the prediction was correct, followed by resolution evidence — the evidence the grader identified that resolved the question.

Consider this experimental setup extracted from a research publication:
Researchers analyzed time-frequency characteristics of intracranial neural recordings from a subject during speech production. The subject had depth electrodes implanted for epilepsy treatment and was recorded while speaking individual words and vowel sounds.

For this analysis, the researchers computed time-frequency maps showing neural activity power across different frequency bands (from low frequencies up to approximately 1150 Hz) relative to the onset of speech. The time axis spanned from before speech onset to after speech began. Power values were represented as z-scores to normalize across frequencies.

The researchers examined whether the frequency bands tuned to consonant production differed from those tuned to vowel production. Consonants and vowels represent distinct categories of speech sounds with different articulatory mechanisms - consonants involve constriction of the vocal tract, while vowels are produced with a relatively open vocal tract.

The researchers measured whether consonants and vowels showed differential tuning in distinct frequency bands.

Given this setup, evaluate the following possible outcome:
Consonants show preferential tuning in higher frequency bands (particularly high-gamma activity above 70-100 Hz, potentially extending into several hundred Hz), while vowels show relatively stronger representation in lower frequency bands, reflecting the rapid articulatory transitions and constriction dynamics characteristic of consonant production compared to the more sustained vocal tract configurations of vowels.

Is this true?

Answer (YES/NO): NO